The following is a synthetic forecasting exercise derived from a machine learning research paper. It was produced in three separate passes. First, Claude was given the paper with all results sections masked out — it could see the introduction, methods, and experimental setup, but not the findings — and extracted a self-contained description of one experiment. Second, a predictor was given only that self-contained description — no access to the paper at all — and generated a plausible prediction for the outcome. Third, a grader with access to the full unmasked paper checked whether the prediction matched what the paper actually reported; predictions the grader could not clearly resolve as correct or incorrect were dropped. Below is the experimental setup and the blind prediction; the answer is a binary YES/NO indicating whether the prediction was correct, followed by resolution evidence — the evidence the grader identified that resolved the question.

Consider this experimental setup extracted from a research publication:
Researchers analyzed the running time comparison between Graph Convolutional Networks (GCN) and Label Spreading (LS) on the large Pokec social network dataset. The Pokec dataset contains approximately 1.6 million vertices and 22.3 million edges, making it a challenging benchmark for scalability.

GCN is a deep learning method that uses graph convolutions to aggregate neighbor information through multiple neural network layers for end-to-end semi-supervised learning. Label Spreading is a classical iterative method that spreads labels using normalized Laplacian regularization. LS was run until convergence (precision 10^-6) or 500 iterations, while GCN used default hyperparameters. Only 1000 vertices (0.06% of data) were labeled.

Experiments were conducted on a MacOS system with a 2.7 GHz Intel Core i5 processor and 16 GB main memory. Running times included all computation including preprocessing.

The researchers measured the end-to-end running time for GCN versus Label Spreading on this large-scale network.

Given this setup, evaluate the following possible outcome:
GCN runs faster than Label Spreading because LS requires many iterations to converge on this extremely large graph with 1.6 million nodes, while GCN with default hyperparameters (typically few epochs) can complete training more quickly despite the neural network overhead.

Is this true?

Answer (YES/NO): NO